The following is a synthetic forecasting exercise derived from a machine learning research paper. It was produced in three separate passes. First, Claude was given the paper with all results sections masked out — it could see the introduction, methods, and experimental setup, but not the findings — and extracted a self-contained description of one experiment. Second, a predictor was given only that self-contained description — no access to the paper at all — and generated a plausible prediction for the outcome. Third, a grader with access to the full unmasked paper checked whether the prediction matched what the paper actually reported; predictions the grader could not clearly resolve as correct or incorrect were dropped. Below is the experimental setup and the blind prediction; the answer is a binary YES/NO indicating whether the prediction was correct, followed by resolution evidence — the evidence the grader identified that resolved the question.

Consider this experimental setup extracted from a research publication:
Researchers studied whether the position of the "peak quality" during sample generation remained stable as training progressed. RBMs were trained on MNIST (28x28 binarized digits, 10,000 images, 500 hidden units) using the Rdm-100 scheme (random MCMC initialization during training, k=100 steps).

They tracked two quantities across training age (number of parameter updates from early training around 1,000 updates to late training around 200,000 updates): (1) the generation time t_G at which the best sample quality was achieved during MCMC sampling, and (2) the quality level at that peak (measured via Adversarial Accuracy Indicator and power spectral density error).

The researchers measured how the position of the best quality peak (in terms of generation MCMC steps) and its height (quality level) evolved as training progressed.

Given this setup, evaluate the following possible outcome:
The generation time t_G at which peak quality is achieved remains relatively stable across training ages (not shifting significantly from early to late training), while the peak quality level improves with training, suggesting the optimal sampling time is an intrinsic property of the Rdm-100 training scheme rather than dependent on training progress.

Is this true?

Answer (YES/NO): YES